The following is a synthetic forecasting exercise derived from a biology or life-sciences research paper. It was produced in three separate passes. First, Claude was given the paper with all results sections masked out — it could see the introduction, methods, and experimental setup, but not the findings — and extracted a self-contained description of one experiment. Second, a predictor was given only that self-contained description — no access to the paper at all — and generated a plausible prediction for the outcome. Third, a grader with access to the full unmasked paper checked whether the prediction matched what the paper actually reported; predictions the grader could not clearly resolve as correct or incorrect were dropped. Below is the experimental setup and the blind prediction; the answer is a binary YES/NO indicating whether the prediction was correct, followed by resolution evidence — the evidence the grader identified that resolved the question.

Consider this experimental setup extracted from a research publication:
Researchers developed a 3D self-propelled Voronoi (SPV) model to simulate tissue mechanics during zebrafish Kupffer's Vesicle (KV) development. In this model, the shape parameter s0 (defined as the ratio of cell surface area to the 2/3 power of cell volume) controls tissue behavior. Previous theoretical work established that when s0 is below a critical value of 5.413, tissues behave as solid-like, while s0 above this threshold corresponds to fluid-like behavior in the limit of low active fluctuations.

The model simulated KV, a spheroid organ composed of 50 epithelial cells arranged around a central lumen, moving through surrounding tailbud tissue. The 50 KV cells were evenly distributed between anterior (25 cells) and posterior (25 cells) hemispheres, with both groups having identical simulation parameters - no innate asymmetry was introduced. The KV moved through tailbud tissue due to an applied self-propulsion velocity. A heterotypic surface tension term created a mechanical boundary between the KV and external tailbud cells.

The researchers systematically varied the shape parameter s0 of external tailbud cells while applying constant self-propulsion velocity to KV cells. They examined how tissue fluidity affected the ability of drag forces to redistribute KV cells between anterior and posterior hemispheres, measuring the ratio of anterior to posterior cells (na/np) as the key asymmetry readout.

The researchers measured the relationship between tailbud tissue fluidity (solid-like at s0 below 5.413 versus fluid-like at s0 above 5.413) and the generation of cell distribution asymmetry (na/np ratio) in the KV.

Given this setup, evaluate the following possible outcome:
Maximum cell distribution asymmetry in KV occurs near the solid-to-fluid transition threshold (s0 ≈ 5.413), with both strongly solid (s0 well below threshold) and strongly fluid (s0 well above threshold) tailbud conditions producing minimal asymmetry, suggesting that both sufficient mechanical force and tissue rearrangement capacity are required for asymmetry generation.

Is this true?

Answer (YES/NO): NO